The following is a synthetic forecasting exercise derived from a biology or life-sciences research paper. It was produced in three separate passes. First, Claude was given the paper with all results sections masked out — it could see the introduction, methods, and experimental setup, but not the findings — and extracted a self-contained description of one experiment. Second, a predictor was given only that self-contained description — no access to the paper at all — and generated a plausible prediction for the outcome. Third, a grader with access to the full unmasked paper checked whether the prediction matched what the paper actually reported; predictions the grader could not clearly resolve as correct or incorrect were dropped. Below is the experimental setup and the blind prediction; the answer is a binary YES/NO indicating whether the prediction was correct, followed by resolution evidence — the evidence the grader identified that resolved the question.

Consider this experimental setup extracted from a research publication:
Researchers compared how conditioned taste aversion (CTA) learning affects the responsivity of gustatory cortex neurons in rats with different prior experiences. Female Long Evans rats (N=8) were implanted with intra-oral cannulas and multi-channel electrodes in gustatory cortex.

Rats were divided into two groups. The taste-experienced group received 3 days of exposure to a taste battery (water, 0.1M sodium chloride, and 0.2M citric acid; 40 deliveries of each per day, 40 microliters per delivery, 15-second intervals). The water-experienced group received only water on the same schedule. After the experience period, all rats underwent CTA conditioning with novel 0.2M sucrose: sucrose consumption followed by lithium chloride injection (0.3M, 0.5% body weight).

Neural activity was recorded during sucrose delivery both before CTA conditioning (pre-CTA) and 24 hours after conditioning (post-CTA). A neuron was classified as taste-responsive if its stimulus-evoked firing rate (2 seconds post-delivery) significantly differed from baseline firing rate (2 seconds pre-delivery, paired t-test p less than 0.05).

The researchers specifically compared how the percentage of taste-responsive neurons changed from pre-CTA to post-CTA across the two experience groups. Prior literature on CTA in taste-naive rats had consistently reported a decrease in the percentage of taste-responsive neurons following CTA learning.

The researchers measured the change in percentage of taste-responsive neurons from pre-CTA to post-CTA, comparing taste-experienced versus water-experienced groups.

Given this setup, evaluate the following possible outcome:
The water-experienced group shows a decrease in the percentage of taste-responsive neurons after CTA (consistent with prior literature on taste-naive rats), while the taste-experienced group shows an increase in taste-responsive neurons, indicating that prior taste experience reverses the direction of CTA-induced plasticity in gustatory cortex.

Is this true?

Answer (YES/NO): YES